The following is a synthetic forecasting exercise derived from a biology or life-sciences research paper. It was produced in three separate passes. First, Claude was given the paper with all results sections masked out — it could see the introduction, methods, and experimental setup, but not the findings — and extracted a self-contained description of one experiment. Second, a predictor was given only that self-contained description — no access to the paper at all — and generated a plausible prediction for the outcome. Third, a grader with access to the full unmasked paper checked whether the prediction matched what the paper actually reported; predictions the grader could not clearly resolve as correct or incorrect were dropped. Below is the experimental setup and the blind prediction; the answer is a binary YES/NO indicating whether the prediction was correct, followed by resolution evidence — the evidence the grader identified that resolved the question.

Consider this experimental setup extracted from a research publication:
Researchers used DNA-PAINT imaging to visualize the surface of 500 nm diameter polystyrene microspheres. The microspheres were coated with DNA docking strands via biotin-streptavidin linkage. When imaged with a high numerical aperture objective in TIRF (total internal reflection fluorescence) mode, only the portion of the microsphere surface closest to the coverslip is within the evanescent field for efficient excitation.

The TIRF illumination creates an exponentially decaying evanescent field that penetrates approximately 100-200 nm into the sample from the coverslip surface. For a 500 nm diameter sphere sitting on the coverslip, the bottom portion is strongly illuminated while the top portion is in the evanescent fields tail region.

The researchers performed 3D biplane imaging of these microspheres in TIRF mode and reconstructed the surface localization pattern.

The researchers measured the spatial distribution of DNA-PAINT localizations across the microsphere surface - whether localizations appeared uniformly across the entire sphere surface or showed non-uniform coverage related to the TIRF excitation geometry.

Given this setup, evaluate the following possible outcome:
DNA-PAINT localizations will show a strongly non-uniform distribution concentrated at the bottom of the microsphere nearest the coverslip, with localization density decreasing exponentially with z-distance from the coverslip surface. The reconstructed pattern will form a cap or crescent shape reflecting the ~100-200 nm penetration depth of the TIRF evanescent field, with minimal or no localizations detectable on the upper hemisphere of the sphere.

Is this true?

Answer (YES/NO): NO